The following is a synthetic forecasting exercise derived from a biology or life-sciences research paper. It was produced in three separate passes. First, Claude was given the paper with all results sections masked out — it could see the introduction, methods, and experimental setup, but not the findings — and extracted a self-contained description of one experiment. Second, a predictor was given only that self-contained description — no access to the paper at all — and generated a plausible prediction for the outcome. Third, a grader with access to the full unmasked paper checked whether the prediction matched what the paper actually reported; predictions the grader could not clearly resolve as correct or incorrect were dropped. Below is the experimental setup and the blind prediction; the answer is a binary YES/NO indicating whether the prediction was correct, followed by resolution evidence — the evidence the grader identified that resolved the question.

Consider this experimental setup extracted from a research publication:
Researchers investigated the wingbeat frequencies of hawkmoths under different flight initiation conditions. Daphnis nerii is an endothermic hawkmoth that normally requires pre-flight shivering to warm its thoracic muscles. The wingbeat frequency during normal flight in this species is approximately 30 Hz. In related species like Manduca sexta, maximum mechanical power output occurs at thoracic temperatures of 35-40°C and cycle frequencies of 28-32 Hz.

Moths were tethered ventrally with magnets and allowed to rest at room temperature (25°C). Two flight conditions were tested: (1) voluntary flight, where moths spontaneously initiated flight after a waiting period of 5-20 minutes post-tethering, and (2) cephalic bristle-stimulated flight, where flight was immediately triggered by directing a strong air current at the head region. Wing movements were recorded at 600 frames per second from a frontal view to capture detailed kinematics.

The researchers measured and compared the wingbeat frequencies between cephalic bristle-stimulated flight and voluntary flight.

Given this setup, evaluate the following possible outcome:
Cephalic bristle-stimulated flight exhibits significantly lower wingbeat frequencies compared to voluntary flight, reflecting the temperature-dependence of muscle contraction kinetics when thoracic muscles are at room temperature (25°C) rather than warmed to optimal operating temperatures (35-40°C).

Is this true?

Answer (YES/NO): YES